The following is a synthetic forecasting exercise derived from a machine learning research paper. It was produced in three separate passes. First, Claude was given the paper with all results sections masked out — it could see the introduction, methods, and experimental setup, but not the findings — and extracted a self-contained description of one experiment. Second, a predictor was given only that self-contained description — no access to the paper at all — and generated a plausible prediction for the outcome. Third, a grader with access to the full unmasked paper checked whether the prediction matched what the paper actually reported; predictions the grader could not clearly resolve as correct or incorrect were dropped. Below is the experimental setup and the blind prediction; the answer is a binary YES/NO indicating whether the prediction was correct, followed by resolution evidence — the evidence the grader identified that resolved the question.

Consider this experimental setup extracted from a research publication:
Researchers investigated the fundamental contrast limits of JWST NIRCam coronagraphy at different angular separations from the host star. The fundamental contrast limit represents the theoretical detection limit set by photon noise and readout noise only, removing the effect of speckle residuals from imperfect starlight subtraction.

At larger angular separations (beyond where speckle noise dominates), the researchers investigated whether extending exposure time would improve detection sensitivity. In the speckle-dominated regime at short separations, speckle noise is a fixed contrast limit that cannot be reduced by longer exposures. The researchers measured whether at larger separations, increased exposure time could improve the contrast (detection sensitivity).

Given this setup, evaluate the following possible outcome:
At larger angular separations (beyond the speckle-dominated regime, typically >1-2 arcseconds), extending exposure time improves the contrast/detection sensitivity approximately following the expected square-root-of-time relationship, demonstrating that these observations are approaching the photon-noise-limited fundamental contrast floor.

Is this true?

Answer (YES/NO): NO